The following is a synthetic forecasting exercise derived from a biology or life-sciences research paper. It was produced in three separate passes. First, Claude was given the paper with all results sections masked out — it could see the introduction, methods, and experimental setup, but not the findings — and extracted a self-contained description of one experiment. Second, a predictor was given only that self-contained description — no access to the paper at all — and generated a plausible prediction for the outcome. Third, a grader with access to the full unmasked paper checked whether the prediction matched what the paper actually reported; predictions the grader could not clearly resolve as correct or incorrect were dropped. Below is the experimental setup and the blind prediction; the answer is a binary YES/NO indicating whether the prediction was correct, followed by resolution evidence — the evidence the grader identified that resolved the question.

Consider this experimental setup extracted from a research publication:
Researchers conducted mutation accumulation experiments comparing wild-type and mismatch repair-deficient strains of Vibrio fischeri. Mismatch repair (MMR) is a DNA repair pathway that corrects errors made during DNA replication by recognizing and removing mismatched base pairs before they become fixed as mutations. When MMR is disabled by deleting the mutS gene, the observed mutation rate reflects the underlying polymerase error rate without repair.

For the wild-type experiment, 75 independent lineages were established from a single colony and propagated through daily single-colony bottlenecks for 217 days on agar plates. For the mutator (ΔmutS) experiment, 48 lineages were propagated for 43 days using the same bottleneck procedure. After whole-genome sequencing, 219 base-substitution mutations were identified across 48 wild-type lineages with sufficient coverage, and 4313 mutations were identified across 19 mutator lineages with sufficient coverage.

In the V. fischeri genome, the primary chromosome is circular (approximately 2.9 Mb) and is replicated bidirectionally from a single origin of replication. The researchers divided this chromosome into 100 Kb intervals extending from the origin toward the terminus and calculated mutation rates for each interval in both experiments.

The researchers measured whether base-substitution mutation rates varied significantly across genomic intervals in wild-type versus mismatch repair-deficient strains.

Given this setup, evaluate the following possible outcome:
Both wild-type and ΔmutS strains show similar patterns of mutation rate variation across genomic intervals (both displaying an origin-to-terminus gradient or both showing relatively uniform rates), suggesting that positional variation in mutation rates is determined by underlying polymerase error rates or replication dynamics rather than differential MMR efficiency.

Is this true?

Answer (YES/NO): NO